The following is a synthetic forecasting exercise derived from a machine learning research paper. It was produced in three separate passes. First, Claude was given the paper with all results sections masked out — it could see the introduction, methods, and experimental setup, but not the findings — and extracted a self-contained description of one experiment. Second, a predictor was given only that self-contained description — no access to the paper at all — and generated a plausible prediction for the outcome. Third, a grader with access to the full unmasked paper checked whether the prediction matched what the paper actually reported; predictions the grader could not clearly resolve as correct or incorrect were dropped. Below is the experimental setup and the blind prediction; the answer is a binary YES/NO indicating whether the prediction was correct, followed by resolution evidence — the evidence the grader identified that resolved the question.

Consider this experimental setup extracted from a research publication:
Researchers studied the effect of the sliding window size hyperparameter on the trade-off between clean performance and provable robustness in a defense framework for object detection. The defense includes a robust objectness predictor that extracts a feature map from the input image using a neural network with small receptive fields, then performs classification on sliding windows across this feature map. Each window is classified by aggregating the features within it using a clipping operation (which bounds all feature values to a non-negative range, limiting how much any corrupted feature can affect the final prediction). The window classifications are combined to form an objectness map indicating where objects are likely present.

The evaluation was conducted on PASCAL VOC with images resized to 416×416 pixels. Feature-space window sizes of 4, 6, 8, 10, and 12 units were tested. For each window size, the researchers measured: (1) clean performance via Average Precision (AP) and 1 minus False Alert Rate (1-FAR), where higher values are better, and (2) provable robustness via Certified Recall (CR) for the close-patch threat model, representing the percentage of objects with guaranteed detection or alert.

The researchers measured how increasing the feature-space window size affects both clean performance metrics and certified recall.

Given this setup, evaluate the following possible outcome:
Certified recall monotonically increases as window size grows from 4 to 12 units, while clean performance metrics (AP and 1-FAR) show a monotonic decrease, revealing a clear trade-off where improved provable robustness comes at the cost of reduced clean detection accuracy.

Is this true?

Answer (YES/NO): NO